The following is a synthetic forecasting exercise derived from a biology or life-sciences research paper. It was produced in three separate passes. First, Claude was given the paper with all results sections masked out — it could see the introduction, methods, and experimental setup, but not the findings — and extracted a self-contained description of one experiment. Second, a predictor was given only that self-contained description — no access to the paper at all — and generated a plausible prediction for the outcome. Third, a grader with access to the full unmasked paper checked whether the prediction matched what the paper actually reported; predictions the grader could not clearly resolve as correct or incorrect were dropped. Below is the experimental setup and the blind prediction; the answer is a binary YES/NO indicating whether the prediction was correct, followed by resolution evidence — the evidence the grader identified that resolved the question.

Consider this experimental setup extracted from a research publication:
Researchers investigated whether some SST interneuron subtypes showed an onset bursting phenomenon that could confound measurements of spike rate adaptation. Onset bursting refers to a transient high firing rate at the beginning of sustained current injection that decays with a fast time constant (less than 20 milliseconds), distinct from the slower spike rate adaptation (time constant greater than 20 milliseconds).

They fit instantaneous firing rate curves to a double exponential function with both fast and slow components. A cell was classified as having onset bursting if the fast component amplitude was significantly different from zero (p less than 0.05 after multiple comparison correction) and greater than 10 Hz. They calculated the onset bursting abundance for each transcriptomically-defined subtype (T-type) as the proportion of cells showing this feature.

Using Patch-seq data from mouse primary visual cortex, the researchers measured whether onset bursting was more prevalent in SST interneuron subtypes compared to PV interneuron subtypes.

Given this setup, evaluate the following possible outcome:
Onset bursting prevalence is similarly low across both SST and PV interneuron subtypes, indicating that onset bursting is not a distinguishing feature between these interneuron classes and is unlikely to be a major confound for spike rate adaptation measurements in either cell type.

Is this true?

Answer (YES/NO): NO